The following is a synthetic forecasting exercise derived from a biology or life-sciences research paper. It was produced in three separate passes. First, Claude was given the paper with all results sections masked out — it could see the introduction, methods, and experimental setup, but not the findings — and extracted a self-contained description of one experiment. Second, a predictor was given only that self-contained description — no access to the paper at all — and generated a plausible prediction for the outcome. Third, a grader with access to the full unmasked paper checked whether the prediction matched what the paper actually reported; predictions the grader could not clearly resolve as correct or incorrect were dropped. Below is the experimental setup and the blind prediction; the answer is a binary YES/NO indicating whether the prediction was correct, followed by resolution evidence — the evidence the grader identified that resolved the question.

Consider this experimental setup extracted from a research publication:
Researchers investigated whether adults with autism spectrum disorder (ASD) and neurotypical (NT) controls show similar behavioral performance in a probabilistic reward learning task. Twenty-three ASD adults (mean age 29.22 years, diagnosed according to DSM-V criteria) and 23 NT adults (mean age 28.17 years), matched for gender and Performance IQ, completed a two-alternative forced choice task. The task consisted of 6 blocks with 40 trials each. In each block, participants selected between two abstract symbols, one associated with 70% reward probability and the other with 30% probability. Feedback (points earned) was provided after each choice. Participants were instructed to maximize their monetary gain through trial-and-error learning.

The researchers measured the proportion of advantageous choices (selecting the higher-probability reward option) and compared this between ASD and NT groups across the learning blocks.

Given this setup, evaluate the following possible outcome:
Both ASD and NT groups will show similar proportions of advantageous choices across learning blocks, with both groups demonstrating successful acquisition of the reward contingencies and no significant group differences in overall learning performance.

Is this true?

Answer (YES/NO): YES